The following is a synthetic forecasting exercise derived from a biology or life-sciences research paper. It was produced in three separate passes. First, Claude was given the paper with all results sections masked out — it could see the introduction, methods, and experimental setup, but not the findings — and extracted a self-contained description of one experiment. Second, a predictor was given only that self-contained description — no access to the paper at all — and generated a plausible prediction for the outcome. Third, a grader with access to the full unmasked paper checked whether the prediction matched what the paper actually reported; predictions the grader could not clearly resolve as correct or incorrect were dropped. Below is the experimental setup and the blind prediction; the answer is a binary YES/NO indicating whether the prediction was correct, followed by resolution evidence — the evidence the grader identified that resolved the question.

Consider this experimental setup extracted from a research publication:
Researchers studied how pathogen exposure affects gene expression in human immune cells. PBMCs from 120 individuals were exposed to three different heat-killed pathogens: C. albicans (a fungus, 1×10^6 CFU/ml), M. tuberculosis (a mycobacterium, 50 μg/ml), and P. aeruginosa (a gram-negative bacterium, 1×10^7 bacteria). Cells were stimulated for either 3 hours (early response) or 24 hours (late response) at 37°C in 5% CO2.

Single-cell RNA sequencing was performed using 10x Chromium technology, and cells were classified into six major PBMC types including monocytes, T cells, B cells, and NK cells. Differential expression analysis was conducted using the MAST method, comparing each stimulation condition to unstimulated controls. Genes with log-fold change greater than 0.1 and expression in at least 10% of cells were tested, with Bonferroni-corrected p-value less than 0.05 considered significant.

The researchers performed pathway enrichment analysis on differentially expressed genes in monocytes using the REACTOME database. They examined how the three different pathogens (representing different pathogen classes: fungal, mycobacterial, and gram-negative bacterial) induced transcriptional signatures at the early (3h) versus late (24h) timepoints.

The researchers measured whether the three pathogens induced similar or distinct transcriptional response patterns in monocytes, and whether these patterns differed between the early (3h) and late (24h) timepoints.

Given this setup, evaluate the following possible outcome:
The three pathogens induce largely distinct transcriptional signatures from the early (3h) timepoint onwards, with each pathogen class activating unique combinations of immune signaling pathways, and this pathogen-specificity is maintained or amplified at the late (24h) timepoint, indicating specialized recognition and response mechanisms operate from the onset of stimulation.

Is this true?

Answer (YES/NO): NO